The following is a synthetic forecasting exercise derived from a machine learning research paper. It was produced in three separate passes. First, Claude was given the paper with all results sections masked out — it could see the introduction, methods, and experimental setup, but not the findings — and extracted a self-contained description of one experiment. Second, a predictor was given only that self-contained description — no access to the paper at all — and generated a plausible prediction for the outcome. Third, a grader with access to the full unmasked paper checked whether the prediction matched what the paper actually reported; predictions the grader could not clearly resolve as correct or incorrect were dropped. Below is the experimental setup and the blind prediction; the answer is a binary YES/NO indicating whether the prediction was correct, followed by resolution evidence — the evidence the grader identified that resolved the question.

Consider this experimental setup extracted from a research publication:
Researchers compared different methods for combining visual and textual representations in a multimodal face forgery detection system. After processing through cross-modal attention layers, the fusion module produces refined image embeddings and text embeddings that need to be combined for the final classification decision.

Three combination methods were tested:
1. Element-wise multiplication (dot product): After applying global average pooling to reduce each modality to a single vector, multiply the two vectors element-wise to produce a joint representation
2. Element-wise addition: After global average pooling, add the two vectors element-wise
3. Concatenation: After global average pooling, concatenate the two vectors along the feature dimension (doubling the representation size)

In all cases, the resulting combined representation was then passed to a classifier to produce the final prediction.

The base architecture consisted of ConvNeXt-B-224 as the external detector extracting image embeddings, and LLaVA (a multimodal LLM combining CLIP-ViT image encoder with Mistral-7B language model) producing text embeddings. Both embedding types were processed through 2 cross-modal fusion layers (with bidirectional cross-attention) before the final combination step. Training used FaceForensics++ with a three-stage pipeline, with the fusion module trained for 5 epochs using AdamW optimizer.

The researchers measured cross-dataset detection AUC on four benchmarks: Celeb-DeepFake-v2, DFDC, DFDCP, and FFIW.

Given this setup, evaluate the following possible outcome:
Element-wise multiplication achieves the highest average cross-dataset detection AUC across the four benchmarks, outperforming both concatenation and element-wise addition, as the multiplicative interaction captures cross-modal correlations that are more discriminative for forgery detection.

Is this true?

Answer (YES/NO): YES